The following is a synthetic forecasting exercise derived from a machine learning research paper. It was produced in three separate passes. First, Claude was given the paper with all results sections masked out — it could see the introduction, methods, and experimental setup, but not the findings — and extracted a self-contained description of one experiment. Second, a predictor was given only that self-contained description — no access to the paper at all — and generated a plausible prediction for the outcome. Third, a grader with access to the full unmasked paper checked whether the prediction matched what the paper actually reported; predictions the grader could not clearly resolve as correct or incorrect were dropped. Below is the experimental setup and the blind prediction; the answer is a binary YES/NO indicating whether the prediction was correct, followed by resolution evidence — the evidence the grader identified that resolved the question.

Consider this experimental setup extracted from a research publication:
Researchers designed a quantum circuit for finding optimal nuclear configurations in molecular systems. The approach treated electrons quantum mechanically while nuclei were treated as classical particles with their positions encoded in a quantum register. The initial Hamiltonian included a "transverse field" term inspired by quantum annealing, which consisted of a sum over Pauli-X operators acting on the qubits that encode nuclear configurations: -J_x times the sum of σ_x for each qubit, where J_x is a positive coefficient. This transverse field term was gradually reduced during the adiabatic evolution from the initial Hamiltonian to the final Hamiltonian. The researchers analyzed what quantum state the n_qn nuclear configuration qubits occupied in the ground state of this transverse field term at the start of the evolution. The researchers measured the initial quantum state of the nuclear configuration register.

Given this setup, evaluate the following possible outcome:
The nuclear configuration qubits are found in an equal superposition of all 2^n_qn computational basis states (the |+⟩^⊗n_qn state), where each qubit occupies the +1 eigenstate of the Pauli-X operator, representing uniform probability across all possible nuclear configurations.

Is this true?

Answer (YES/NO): YES